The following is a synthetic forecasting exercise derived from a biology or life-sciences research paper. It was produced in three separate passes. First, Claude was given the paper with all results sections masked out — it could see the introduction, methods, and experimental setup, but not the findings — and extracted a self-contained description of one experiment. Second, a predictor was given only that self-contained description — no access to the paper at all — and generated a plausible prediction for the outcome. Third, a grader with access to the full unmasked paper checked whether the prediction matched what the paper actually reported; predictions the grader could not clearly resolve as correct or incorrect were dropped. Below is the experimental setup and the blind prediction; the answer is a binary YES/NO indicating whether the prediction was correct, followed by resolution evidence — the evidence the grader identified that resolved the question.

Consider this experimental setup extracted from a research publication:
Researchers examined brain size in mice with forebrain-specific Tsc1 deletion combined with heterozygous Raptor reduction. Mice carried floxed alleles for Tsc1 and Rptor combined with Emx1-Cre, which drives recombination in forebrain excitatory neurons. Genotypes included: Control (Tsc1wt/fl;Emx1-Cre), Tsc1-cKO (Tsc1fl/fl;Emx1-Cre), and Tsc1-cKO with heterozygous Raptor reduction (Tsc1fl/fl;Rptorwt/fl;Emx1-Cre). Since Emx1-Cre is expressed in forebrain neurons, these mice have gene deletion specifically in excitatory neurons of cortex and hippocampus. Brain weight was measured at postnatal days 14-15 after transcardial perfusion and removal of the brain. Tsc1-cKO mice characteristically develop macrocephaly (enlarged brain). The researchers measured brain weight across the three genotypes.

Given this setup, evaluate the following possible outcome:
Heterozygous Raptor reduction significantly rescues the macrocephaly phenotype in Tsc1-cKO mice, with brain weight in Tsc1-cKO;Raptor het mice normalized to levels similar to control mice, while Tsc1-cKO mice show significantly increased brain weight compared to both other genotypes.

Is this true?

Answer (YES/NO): NO